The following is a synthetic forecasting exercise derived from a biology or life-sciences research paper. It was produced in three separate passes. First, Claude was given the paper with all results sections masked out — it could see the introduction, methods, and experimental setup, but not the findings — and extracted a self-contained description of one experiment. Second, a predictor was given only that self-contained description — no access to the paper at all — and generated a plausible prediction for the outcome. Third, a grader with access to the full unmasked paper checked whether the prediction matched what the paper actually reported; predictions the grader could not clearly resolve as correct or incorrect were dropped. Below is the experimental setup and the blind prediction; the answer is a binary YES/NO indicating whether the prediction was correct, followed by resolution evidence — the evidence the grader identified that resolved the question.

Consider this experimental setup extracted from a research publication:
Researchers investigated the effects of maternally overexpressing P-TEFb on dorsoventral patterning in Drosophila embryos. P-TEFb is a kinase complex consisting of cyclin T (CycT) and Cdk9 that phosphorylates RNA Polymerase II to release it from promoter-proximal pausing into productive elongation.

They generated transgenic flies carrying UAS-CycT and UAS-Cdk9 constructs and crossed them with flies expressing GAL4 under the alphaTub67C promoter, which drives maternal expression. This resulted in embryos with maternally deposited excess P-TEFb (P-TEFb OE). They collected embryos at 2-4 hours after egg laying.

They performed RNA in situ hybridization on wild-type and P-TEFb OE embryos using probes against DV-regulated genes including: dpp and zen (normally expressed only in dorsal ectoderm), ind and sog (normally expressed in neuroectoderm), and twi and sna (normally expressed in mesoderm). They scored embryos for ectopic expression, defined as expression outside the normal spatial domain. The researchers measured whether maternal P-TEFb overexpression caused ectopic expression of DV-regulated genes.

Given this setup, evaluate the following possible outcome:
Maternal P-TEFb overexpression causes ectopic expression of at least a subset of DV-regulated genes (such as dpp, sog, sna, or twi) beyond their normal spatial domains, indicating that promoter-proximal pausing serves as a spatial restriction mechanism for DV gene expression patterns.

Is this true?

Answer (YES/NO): YES